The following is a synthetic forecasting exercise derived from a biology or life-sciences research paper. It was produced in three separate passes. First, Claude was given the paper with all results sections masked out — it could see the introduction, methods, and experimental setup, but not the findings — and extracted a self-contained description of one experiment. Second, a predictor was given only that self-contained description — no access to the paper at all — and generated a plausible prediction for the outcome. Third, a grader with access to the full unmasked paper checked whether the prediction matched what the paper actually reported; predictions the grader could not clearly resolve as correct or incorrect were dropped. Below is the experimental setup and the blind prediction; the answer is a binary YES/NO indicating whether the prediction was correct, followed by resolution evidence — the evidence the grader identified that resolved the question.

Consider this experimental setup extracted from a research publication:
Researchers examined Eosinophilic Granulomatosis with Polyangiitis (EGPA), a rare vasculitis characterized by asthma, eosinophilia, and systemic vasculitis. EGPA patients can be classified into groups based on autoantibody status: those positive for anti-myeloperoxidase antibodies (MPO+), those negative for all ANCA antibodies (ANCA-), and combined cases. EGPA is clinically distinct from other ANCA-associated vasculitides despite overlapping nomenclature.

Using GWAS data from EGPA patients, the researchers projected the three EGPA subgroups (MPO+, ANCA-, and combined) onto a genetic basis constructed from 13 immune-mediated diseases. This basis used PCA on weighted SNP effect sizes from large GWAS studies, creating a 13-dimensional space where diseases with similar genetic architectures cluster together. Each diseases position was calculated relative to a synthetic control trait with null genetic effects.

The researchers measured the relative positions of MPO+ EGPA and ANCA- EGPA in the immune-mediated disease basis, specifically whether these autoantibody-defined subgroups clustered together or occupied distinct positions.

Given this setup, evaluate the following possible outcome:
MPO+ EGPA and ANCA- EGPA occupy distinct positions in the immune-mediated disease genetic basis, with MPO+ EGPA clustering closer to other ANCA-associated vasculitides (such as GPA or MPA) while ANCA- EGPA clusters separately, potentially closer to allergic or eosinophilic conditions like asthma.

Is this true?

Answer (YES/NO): NO